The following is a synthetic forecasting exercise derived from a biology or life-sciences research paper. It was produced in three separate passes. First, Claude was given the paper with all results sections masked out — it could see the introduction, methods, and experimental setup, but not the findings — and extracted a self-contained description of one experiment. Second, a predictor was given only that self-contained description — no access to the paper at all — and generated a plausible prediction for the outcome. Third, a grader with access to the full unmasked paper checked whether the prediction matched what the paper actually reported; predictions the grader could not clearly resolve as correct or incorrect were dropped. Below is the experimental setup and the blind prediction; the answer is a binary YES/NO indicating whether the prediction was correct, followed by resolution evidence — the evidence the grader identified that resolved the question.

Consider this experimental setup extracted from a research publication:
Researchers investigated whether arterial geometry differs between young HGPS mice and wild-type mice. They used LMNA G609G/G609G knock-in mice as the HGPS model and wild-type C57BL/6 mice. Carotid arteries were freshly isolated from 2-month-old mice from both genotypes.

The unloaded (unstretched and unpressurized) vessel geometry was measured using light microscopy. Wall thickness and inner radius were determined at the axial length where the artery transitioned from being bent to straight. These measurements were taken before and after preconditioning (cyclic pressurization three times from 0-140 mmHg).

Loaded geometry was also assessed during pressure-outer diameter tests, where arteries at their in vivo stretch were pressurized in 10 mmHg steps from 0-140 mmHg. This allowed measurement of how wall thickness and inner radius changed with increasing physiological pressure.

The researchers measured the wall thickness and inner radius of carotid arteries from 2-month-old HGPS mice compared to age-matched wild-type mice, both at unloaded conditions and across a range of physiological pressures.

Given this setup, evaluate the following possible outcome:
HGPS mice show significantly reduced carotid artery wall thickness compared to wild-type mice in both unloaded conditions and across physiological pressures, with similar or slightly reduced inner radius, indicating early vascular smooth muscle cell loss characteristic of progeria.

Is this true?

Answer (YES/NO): NO